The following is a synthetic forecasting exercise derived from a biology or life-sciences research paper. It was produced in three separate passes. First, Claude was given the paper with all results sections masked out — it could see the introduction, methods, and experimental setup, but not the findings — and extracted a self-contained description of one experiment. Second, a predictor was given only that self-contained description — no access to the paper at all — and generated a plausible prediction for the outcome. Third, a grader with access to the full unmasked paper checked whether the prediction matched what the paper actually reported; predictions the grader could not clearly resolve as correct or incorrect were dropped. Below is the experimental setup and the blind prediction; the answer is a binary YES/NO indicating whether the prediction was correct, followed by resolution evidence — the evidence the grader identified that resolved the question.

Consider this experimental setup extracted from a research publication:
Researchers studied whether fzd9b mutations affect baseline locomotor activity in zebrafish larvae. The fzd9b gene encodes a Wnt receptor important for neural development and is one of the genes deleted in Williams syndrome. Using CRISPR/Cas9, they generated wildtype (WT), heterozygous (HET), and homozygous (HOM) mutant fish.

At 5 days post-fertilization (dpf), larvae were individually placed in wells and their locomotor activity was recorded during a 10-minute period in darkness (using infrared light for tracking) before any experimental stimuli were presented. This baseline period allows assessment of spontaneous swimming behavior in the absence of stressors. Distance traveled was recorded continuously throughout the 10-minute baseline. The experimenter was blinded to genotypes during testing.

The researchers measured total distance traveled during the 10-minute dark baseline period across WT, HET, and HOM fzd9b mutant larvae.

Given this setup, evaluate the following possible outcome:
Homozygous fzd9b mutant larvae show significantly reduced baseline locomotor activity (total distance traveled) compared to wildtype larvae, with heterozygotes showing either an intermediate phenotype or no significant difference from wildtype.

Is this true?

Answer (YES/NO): NO